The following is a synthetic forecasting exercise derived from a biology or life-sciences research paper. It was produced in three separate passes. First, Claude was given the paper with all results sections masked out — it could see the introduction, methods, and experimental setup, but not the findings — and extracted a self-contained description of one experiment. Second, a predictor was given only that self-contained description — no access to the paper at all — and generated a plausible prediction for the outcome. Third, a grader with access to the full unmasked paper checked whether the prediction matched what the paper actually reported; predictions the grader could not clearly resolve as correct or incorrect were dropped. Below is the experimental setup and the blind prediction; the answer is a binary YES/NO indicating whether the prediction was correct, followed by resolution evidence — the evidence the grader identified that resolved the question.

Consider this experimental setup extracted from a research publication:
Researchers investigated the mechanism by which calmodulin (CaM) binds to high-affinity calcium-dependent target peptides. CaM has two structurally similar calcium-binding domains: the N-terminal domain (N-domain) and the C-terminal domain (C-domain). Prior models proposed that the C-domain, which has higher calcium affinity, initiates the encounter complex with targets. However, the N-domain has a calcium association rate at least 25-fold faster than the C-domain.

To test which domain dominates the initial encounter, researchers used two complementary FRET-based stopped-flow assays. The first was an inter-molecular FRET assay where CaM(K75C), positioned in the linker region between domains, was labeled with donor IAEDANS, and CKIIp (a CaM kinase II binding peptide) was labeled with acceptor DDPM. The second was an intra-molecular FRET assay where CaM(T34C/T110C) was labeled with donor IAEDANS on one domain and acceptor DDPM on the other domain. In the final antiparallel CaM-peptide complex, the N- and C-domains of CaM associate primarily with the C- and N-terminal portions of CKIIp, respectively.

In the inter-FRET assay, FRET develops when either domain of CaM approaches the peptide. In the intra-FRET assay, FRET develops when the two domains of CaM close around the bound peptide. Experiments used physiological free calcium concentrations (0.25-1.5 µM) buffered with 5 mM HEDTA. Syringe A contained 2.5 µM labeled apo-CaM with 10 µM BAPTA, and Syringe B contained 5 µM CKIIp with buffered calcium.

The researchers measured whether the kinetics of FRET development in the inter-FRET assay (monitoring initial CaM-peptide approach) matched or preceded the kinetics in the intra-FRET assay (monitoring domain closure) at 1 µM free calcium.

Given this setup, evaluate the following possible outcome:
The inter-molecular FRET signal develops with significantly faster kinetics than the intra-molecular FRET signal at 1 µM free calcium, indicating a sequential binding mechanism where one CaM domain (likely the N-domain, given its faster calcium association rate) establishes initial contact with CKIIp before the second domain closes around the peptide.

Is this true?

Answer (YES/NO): YES